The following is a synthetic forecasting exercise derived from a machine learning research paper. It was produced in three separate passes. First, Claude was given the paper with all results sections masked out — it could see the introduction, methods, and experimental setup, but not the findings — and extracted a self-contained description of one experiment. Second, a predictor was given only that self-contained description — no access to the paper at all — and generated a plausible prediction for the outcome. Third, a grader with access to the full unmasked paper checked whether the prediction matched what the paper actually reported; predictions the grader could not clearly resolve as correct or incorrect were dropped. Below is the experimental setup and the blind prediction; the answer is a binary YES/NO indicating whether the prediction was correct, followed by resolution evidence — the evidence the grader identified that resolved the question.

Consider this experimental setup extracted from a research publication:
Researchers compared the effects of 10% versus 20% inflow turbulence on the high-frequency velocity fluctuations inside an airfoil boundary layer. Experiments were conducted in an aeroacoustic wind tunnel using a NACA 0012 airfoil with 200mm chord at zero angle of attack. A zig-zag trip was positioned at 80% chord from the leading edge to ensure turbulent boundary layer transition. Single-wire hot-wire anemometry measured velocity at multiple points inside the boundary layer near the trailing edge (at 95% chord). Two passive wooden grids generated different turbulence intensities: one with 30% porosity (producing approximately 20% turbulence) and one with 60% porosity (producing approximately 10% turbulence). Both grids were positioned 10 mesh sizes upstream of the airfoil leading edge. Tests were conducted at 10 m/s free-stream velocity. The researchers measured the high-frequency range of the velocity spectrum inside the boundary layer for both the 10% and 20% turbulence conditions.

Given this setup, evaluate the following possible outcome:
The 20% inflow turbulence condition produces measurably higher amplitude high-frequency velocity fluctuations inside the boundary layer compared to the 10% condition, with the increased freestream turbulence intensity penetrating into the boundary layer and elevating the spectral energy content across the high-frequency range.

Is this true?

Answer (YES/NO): YES